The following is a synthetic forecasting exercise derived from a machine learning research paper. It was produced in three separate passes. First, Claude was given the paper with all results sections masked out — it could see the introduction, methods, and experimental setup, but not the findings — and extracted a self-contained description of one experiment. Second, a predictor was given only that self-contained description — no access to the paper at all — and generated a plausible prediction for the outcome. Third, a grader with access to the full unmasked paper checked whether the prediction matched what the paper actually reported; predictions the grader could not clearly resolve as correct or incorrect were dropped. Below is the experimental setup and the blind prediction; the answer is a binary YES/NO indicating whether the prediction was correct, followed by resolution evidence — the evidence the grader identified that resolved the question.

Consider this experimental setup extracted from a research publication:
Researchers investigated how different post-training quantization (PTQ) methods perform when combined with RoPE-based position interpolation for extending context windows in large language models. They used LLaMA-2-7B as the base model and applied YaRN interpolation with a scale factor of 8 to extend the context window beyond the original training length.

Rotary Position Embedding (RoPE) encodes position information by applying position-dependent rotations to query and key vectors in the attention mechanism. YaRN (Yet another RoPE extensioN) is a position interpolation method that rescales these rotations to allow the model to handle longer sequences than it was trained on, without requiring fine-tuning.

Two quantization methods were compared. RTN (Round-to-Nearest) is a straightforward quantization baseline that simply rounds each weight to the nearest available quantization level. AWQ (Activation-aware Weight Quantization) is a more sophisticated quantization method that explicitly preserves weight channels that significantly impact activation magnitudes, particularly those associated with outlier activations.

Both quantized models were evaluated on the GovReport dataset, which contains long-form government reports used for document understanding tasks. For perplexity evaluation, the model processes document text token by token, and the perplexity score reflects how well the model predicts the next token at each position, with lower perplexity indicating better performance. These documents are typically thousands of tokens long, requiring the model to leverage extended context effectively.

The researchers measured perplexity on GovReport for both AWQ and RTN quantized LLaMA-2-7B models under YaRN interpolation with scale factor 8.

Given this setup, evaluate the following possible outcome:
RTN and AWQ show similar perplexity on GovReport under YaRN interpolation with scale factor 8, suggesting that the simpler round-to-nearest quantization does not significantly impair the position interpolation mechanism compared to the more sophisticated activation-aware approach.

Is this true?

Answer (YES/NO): NO